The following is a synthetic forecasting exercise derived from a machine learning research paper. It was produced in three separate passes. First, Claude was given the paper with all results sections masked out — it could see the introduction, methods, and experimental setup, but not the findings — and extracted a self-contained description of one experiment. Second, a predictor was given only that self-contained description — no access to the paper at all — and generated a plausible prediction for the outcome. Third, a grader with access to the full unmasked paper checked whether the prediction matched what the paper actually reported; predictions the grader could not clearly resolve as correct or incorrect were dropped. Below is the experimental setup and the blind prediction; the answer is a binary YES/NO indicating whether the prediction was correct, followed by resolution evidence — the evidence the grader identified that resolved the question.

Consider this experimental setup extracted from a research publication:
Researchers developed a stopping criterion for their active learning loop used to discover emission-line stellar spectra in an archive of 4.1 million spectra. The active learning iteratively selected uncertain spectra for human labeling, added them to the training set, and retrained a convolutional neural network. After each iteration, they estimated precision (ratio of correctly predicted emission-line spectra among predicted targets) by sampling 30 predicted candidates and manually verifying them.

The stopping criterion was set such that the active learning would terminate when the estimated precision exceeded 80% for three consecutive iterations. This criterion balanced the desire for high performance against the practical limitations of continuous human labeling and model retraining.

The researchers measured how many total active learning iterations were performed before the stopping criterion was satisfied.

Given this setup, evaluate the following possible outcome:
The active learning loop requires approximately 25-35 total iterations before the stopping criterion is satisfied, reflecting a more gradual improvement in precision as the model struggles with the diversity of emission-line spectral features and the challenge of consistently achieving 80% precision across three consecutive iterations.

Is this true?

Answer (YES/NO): NO